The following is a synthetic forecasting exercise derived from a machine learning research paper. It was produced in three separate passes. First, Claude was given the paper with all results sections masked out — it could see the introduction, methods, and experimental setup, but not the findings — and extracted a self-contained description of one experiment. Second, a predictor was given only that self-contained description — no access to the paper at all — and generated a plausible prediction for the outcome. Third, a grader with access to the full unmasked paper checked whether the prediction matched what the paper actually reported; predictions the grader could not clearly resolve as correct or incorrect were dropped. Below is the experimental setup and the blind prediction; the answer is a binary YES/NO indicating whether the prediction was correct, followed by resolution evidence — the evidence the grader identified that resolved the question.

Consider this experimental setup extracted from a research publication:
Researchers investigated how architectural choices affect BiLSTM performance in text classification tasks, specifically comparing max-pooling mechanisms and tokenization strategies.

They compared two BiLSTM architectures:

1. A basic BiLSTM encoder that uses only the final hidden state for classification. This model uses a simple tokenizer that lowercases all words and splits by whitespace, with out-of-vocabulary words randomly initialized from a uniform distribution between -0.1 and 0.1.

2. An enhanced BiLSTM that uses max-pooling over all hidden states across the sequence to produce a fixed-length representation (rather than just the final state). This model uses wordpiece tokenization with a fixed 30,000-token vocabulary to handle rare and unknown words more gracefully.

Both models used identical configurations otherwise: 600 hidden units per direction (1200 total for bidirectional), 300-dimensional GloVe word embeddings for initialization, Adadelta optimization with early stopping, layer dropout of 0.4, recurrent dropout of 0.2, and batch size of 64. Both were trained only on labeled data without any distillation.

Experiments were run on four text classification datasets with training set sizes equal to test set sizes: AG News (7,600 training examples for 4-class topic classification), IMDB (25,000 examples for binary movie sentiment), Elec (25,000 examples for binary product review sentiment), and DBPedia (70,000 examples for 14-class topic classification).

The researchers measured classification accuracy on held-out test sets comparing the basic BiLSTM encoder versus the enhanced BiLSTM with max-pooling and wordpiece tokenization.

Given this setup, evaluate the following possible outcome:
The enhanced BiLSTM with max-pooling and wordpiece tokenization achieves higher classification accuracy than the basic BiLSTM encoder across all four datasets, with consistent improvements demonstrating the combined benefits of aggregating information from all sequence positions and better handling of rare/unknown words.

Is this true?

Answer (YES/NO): NO